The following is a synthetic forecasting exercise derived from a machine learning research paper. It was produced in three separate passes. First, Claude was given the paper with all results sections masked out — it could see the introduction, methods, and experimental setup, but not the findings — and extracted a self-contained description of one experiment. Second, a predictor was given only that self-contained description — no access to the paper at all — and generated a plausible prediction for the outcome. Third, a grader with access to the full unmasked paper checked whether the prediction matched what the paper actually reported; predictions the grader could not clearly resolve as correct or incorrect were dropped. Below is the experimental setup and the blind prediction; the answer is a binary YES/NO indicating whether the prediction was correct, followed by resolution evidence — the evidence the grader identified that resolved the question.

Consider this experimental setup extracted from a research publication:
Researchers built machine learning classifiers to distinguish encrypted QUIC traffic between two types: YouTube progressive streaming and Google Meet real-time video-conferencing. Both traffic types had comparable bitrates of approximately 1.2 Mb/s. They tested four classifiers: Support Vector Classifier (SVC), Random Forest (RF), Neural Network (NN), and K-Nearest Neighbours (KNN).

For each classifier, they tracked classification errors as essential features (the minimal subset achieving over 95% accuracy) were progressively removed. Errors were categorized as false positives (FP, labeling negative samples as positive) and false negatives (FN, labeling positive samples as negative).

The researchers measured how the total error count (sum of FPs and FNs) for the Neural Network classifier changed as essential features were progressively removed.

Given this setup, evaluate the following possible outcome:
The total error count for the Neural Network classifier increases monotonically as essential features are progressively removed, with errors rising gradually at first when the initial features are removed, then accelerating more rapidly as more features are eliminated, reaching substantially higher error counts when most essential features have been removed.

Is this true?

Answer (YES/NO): NO